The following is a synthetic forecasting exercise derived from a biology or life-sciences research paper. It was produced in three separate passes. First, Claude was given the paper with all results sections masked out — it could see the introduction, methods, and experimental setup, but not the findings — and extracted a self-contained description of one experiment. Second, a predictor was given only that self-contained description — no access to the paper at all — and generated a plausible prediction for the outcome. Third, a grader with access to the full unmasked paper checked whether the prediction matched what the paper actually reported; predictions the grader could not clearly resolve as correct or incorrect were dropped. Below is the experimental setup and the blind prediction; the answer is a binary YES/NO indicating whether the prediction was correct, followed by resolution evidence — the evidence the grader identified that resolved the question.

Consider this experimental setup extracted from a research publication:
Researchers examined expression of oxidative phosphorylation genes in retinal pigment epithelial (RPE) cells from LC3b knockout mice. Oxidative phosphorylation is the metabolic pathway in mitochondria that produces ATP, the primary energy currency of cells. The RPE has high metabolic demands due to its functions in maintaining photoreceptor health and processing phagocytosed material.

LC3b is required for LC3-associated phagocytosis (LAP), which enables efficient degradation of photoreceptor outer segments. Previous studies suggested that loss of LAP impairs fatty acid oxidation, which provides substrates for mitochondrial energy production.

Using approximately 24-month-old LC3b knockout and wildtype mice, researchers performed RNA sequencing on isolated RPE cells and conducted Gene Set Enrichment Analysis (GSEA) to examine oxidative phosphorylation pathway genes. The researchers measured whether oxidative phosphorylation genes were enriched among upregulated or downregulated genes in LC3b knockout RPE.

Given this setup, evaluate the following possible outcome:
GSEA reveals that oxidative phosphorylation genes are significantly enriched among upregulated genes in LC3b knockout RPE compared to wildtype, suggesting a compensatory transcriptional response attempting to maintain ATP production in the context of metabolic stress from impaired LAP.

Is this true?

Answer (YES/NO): NO